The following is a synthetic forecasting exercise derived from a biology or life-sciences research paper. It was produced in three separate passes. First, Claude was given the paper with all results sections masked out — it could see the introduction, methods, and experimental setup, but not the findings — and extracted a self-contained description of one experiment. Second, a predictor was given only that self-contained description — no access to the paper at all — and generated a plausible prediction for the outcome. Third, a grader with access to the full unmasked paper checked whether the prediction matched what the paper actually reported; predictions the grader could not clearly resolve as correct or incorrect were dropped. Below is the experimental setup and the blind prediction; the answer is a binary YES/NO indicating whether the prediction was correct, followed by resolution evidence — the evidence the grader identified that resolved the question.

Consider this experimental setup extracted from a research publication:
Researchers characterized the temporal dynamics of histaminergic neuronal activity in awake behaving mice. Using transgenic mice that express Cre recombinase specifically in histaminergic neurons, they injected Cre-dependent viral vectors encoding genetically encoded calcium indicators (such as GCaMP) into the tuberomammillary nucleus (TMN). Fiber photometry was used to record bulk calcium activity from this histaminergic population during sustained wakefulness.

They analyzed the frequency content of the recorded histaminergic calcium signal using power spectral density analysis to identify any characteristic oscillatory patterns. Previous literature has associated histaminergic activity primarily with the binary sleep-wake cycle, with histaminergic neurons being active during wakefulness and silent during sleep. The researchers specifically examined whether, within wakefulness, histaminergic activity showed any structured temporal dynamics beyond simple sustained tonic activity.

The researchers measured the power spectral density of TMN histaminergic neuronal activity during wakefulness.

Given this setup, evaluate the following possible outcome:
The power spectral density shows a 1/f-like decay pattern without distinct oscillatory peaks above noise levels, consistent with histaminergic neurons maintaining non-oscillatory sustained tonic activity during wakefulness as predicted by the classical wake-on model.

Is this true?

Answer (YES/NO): NO